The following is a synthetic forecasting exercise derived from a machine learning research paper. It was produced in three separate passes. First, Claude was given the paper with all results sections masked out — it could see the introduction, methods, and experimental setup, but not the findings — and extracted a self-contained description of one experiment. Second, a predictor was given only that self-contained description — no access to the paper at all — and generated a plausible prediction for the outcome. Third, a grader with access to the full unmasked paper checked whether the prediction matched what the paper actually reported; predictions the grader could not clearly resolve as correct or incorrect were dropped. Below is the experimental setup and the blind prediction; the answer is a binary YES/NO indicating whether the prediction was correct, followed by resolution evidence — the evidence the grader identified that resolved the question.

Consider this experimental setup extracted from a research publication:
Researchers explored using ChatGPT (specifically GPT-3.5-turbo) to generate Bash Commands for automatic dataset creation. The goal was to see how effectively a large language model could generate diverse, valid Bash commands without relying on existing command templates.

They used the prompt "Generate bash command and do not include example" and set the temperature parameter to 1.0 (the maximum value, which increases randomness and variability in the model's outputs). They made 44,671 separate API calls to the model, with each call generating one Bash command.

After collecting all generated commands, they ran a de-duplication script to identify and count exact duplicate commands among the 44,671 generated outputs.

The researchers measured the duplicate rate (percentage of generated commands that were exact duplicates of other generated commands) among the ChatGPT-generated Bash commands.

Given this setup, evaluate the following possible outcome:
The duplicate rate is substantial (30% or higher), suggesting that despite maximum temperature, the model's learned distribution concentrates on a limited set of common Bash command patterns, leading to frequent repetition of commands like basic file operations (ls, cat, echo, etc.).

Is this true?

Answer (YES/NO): NO